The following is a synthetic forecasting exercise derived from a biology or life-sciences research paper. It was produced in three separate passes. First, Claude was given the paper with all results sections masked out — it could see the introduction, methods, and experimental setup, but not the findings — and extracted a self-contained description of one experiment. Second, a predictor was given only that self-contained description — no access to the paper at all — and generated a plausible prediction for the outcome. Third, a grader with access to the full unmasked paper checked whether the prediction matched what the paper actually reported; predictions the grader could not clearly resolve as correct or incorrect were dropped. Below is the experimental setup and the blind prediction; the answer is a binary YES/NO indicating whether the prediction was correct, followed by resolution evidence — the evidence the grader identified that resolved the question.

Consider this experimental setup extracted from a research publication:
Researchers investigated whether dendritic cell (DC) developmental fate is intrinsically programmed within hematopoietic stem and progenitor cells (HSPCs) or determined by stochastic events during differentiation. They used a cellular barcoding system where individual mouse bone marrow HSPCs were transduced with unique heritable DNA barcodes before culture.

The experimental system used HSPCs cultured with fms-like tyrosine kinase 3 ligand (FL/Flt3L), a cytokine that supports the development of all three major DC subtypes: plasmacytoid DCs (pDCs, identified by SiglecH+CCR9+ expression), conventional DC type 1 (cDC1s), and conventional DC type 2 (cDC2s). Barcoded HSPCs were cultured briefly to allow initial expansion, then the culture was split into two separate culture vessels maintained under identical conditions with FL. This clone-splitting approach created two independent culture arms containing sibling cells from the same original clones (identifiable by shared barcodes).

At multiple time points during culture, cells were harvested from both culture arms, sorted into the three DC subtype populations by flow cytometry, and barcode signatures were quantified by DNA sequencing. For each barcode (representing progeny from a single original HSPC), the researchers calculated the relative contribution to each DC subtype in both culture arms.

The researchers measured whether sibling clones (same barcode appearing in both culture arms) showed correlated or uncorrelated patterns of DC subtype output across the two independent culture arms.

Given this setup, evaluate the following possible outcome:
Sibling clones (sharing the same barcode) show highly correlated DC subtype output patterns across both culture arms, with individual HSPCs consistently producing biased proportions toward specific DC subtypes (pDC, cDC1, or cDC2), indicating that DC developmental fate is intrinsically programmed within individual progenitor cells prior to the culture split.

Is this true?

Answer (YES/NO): YES